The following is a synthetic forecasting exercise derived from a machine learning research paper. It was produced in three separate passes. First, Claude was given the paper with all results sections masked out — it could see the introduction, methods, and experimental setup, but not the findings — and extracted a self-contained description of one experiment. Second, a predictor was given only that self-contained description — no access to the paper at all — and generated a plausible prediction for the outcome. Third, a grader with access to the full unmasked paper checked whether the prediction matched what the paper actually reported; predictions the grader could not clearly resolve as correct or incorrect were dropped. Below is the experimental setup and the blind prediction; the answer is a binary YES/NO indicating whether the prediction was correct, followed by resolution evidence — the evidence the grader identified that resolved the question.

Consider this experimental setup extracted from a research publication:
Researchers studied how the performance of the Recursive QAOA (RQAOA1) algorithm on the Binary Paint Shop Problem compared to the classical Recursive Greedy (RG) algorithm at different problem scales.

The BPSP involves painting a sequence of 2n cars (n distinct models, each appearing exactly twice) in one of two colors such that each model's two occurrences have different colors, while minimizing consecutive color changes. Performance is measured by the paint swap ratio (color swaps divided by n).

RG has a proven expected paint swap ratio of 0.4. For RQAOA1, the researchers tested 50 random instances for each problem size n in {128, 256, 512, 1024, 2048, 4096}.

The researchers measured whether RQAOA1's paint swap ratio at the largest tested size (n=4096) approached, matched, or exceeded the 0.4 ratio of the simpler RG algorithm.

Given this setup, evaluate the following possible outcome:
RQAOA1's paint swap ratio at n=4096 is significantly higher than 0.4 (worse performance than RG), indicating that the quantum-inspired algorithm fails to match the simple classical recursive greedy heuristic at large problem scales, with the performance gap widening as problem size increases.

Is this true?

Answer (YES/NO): NO